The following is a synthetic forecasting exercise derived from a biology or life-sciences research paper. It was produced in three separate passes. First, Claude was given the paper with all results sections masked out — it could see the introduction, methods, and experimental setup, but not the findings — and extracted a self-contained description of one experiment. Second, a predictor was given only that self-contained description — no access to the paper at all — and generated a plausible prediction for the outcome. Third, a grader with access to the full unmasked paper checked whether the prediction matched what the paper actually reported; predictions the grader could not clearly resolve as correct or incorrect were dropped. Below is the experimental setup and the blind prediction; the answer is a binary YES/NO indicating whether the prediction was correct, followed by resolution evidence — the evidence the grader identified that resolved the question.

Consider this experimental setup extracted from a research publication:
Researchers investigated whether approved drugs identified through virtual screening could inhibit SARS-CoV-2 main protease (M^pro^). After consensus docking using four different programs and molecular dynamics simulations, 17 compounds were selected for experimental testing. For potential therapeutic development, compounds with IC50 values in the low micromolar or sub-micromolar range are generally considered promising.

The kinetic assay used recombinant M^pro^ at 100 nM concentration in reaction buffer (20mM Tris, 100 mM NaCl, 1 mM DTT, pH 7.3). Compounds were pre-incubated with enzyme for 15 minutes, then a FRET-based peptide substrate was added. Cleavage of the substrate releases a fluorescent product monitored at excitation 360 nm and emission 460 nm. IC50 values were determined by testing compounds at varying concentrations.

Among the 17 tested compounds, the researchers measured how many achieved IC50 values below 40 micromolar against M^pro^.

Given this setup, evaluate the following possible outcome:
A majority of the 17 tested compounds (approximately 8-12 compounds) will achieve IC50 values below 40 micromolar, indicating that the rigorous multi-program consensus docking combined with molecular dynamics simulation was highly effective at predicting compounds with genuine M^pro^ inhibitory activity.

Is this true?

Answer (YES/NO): NO